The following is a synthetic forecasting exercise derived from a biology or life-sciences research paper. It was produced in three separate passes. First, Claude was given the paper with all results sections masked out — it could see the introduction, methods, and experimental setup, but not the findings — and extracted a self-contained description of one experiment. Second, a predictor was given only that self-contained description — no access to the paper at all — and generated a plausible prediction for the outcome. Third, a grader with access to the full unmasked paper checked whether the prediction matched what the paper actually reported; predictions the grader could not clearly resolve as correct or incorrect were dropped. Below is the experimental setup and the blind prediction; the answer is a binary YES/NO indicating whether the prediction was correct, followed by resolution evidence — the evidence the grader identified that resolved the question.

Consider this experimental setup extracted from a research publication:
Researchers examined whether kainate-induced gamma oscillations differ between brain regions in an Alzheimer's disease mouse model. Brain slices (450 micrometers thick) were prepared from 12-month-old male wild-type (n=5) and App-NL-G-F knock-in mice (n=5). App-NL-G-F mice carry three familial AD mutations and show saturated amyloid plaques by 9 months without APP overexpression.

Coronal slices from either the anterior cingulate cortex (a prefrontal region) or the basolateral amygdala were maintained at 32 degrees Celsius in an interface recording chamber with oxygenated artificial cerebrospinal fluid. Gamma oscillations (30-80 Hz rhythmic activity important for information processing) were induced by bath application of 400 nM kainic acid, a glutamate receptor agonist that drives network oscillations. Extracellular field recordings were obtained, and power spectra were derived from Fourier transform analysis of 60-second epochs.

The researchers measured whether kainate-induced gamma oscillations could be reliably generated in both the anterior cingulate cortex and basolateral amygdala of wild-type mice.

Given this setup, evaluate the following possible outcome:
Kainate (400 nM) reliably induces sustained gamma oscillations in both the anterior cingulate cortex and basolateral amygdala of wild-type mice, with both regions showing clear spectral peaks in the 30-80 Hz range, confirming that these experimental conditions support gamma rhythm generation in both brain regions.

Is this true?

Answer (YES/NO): YES